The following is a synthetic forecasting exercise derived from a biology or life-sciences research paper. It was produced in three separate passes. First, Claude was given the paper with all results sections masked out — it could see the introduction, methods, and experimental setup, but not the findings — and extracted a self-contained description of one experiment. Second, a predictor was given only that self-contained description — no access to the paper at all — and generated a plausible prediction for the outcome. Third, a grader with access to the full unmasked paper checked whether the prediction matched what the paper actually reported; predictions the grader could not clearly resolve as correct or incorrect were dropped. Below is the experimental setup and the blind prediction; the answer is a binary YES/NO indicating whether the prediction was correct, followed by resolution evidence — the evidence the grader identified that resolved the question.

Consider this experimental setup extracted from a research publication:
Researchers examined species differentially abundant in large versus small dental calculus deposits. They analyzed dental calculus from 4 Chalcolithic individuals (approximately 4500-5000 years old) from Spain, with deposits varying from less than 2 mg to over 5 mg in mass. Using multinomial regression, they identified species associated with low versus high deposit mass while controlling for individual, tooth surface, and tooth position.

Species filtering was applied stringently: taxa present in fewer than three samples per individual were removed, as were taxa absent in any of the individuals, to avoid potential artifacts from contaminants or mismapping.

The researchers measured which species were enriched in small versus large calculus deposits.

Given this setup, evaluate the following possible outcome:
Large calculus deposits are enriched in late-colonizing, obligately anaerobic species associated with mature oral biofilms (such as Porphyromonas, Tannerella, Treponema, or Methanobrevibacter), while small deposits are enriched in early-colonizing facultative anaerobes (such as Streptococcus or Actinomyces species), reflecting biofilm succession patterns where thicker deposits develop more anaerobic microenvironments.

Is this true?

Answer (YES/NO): NO